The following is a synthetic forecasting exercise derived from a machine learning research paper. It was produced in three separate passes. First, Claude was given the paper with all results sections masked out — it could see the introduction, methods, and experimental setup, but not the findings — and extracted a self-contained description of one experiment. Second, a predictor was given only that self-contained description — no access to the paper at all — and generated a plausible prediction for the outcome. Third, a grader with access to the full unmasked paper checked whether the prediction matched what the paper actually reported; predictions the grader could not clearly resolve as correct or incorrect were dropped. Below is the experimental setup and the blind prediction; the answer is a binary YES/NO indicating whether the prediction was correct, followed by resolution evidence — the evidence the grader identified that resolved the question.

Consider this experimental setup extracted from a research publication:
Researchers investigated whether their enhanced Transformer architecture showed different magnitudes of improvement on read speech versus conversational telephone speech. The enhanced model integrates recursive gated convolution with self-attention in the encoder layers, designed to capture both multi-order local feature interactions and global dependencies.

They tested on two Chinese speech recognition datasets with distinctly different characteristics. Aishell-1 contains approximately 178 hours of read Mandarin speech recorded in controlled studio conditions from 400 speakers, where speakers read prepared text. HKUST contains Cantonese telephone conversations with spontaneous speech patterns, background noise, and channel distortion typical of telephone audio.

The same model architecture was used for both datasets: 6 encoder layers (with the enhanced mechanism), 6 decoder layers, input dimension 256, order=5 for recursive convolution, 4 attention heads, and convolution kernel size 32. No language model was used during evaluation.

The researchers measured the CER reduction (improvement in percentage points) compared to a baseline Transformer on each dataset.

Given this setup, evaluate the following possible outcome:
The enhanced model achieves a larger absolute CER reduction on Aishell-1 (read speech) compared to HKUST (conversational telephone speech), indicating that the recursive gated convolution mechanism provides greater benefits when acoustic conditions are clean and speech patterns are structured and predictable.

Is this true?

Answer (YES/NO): NO